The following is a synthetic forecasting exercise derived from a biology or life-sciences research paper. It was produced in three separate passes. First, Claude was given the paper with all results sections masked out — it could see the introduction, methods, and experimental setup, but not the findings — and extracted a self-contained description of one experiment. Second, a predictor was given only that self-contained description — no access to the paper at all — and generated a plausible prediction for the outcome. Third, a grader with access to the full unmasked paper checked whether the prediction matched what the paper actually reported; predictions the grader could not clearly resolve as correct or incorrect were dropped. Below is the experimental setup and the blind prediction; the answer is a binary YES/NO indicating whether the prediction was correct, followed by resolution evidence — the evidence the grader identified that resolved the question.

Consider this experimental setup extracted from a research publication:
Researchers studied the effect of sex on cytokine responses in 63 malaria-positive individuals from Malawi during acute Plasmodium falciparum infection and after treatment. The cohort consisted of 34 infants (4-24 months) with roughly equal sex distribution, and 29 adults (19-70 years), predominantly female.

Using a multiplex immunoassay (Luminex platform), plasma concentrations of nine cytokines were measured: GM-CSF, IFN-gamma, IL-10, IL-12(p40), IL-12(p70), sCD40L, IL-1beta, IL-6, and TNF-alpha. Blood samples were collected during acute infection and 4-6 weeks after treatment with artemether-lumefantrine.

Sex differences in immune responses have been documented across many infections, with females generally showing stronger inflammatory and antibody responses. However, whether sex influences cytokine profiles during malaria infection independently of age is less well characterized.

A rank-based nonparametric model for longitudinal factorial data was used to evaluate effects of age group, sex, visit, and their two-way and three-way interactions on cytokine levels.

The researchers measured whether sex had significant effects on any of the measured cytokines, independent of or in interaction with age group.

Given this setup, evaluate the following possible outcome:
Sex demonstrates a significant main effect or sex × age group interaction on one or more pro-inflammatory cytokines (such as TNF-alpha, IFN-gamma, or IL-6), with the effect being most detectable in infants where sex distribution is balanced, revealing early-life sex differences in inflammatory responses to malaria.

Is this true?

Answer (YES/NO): NO